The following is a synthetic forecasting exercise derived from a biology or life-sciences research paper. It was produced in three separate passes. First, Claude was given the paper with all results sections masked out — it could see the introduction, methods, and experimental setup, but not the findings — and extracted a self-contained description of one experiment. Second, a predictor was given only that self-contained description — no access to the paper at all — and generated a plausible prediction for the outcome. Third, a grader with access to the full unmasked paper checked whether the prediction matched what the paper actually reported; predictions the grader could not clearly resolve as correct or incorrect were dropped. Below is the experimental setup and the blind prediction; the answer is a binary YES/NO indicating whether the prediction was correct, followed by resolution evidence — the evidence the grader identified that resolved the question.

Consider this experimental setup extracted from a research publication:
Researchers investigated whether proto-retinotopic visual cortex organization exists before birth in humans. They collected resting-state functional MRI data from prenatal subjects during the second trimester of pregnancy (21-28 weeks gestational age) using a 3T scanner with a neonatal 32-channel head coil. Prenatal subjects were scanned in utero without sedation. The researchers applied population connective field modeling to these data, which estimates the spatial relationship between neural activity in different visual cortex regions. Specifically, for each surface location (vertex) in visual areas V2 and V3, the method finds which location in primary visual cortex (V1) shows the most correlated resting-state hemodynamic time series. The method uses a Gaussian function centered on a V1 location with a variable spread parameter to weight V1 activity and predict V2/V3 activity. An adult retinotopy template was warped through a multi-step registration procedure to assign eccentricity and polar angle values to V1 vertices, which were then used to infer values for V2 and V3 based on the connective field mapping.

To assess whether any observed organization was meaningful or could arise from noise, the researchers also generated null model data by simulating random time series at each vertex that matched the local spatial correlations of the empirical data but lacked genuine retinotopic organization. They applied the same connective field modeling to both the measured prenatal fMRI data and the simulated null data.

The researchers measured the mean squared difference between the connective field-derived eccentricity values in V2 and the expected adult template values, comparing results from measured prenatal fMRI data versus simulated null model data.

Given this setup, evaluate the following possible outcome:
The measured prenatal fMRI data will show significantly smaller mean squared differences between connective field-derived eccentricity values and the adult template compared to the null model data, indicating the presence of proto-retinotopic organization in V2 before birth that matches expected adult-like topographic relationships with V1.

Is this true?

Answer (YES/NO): YES